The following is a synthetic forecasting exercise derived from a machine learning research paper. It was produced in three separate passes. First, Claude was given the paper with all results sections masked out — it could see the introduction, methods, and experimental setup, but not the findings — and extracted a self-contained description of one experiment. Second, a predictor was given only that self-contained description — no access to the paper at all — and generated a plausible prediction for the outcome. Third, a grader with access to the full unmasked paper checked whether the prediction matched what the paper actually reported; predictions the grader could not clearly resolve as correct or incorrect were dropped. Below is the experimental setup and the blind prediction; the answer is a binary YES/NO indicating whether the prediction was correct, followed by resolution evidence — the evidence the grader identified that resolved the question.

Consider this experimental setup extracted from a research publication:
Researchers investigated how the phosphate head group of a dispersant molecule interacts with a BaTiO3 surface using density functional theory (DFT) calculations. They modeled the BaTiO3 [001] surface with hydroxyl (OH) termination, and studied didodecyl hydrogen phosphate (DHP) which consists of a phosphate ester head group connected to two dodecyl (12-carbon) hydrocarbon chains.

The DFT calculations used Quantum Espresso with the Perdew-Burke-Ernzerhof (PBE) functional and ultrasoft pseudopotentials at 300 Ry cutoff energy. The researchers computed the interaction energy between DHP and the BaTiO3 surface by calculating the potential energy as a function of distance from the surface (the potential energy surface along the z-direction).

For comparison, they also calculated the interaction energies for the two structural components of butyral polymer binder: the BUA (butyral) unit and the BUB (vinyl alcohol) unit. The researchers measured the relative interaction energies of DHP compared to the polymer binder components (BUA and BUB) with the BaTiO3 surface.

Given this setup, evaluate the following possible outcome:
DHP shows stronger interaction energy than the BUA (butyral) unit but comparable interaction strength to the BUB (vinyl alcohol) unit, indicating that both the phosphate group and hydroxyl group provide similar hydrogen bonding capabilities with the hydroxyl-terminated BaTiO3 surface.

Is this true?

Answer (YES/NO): NO